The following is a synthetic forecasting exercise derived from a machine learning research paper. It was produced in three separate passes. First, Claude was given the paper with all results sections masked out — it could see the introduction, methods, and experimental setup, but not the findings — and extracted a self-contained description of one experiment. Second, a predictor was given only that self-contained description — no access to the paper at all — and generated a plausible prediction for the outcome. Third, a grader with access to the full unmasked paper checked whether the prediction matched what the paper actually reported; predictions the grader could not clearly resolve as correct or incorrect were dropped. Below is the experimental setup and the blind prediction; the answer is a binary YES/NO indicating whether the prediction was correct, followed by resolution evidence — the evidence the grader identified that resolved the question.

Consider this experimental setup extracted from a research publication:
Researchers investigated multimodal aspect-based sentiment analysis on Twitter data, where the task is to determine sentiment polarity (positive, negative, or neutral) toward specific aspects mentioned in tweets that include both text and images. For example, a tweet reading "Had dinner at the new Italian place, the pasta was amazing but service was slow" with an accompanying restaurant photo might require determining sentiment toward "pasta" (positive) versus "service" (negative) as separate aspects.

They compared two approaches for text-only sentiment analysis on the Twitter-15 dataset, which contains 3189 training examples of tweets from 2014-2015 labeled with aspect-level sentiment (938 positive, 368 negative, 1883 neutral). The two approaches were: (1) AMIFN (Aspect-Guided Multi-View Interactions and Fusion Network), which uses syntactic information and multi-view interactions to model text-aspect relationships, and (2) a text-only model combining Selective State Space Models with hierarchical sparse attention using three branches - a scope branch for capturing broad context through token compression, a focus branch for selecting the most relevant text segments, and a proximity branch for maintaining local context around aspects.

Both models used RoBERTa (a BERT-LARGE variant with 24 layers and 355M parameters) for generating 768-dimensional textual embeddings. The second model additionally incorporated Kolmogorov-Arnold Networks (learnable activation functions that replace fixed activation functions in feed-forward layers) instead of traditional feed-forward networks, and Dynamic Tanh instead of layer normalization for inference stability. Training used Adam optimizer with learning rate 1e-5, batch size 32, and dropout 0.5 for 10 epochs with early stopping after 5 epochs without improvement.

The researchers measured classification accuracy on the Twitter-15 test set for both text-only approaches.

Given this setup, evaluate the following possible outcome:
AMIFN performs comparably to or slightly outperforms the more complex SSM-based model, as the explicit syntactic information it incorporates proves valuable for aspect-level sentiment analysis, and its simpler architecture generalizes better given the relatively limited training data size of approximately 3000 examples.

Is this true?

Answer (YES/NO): YES